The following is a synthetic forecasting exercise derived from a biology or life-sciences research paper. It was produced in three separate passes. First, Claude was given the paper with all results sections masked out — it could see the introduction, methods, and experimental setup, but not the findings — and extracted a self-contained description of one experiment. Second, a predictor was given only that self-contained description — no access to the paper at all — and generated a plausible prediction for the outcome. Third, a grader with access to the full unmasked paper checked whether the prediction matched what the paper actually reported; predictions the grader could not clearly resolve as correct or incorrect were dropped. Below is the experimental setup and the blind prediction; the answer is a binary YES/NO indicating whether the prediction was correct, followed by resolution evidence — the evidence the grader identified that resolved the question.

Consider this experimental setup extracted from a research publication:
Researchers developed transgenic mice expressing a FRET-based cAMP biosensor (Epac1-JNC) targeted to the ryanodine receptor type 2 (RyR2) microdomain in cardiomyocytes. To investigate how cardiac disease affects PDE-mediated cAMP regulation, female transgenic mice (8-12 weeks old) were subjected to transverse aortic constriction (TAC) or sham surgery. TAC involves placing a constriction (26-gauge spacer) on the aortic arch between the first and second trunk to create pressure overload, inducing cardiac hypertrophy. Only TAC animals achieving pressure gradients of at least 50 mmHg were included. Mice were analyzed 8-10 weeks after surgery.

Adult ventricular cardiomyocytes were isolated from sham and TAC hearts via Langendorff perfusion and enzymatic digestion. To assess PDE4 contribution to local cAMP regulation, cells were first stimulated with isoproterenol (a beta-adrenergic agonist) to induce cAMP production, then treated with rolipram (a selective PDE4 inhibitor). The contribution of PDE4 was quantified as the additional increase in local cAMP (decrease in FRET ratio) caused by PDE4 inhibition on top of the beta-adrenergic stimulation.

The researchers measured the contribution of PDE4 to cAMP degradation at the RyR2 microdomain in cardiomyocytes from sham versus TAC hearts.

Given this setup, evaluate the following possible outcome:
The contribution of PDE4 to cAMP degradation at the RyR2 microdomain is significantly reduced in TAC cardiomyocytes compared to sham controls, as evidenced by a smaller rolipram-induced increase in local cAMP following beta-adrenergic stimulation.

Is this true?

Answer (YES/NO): YES